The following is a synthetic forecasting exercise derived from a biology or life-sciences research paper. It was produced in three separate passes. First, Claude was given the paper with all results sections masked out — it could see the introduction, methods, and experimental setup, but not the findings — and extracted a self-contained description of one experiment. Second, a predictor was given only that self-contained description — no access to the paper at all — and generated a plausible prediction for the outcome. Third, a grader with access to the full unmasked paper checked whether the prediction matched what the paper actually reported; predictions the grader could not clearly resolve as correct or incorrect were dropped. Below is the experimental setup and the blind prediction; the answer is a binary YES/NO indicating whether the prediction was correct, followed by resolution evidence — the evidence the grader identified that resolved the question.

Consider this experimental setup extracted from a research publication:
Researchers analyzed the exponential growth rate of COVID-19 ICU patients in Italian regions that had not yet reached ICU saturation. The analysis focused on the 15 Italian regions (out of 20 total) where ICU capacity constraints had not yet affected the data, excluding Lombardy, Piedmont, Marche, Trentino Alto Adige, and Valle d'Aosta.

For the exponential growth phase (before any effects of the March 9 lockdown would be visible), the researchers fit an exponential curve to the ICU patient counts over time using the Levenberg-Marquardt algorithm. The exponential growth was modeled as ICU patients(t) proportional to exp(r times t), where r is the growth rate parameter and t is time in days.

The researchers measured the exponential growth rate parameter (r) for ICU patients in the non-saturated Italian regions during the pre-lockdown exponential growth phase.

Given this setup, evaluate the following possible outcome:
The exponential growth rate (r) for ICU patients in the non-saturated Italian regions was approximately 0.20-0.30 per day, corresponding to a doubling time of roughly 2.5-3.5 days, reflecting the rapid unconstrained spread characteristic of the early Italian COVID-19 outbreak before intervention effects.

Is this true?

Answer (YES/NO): YES